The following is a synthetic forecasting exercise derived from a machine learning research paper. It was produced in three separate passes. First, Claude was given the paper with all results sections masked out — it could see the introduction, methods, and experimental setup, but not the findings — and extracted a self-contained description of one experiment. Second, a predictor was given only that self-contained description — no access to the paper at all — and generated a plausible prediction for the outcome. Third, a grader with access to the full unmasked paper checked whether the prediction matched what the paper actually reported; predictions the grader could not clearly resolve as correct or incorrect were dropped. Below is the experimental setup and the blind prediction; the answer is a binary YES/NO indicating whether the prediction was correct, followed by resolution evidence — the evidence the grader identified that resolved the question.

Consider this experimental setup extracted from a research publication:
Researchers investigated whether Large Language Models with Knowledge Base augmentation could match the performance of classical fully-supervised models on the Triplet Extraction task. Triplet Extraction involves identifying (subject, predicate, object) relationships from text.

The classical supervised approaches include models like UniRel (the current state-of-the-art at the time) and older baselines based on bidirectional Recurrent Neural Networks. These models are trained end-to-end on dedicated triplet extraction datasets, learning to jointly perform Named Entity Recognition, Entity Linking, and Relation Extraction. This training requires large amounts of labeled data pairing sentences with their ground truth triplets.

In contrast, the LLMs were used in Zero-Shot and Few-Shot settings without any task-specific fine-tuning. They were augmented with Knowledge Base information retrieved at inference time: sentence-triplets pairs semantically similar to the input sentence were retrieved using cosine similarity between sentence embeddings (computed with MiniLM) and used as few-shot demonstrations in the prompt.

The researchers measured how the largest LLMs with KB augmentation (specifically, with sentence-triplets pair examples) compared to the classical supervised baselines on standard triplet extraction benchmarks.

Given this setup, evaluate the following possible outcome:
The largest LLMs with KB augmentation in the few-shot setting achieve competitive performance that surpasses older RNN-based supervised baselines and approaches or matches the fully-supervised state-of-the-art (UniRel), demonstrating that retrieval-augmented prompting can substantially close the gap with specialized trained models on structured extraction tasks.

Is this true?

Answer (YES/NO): NO